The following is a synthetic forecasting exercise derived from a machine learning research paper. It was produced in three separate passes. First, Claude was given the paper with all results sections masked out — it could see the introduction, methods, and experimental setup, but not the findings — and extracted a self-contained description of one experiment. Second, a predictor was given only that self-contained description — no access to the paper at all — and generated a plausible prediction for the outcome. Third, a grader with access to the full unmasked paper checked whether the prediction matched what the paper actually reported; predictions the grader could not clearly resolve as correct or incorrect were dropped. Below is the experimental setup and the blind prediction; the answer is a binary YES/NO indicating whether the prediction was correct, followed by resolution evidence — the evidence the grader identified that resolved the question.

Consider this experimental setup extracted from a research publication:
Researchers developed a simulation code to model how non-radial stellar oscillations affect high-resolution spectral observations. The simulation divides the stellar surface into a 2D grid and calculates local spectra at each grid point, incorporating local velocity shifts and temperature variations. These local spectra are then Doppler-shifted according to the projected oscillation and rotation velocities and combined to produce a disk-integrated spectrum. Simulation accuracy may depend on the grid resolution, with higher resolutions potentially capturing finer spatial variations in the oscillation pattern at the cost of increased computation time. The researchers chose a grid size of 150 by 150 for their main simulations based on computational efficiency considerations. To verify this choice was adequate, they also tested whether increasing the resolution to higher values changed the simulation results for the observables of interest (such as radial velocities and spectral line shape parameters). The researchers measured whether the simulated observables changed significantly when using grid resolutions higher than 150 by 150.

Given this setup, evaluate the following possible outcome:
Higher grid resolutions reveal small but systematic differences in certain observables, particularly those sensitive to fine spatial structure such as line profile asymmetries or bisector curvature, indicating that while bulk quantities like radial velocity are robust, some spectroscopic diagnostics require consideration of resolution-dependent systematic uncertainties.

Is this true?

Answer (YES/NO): NO